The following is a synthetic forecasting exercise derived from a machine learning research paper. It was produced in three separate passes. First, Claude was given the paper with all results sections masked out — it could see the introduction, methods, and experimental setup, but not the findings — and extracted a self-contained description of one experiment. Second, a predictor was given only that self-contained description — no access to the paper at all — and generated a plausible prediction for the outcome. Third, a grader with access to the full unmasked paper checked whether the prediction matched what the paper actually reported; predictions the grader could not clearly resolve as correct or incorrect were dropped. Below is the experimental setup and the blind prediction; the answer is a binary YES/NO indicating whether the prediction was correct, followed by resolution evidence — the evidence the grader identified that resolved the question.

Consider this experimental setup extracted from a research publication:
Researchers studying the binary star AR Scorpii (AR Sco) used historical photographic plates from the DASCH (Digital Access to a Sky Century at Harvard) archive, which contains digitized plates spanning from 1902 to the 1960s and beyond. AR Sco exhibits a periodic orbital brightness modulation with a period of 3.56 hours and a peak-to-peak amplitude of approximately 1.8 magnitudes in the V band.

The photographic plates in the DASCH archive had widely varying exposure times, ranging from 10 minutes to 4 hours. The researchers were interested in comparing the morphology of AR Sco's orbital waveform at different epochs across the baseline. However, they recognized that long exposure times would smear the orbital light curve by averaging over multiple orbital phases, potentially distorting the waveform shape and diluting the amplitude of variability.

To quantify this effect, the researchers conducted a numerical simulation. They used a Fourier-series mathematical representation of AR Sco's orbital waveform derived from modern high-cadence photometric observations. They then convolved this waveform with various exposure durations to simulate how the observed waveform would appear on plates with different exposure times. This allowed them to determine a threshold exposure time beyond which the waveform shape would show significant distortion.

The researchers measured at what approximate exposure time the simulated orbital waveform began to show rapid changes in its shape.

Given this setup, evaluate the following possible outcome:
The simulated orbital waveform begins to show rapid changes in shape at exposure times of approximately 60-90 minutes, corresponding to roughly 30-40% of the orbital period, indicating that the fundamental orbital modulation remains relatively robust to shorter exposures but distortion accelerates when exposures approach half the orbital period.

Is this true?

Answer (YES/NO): YES